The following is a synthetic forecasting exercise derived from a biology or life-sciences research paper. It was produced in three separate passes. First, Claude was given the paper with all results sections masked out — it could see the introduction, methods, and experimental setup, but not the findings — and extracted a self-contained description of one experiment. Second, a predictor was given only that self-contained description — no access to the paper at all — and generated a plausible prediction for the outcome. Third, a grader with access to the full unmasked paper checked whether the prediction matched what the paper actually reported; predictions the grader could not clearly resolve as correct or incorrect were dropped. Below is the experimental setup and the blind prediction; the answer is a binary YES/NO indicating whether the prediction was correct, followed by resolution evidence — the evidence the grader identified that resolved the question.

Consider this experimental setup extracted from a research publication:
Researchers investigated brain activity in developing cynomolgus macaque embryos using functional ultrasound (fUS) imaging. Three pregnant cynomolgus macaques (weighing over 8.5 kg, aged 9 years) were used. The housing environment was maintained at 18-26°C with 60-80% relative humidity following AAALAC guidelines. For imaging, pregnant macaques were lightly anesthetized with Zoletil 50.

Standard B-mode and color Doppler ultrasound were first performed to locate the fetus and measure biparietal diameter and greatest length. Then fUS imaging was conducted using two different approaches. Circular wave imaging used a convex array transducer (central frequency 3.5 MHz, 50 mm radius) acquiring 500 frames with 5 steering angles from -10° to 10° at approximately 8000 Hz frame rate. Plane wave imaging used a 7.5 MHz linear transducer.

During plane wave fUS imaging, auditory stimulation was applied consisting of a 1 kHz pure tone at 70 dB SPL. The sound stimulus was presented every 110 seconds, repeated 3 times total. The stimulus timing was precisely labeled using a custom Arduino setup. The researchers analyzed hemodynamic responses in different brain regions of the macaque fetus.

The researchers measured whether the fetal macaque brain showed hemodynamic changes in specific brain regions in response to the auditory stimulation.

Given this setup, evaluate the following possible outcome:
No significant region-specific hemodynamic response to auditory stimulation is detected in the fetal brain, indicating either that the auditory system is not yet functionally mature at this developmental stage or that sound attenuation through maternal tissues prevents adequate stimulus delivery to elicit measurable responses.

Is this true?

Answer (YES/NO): NO